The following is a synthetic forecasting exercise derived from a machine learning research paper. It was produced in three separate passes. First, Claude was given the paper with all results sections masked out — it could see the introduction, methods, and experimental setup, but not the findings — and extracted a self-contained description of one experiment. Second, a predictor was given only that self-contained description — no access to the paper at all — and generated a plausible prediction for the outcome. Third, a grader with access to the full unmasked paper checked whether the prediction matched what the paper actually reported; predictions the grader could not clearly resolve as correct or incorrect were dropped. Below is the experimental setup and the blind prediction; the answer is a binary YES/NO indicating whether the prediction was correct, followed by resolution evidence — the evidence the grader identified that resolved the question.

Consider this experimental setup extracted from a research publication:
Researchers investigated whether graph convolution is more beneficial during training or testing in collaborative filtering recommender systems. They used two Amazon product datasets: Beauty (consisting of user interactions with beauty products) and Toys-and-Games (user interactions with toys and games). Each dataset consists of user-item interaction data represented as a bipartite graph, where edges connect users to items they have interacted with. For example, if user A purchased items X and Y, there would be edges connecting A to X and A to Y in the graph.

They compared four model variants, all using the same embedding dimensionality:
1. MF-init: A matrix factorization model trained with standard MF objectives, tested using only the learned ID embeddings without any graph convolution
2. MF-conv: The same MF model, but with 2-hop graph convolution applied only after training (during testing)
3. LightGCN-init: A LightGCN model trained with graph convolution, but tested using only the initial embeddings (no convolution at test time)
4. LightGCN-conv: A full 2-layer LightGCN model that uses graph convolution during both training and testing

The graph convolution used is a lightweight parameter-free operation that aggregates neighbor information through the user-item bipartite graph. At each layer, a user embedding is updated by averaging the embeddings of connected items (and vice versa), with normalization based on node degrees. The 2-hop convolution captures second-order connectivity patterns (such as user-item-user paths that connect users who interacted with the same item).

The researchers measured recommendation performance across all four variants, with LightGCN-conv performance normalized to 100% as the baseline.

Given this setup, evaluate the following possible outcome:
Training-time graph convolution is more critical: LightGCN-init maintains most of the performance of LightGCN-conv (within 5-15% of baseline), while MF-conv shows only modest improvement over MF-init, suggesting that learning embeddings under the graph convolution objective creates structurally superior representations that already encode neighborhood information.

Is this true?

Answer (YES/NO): NO